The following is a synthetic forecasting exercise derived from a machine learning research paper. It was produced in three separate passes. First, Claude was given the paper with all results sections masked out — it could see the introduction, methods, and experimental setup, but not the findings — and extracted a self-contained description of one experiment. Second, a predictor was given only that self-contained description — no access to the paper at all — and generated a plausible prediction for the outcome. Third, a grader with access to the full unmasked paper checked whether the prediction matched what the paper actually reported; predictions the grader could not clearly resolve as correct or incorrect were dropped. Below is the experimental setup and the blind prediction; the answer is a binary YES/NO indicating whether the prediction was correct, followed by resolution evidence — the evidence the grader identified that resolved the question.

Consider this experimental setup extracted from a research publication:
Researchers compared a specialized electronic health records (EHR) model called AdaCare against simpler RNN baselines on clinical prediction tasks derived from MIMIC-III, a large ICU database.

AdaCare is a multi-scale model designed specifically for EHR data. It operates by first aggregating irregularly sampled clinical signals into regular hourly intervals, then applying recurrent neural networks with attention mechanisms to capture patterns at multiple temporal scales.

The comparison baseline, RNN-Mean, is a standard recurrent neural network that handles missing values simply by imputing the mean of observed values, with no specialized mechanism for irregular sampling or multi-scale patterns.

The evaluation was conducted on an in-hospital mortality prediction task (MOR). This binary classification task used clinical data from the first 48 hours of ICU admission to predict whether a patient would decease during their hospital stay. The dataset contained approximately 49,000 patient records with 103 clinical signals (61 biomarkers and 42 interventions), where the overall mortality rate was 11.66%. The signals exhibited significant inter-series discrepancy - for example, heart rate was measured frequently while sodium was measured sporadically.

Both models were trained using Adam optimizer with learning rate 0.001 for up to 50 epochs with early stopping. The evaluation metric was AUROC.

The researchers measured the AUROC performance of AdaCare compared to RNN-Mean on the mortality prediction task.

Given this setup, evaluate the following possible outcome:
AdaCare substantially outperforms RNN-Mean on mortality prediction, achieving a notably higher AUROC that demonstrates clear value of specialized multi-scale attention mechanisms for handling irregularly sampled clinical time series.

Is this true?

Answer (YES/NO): NO